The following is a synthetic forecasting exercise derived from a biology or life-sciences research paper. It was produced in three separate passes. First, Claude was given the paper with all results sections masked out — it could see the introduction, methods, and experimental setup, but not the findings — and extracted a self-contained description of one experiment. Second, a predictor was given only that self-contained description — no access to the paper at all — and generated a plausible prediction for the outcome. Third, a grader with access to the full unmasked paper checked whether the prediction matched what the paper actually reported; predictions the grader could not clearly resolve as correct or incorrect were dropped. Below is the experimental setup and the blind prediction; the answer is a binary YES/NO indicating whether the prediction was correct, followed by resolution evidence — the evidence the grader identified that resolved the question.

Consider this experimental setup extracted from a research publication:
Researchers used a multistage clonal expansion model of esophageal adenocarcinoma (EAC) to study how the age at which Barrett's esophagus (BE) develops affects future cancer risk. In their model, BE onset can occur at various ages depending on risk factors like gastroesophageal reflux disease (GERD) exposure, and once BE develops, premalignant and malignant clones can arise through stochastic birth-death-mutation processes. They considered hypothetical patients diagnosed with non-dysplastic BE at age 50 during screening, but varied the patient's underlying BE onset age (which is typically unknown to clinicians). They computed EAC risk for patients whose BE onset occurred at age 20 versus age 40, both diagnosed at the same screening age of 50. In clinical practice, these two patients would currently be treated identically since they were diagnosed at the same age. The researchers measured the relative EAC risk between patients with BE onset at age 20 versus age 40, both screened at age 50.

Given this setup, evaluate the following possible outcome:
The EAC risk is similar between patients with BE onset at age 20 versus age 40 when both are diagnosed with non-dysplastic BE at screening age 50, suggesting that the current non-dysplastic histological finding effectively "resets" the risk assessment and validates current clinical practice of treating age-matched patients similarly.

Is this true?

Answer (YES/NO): NO